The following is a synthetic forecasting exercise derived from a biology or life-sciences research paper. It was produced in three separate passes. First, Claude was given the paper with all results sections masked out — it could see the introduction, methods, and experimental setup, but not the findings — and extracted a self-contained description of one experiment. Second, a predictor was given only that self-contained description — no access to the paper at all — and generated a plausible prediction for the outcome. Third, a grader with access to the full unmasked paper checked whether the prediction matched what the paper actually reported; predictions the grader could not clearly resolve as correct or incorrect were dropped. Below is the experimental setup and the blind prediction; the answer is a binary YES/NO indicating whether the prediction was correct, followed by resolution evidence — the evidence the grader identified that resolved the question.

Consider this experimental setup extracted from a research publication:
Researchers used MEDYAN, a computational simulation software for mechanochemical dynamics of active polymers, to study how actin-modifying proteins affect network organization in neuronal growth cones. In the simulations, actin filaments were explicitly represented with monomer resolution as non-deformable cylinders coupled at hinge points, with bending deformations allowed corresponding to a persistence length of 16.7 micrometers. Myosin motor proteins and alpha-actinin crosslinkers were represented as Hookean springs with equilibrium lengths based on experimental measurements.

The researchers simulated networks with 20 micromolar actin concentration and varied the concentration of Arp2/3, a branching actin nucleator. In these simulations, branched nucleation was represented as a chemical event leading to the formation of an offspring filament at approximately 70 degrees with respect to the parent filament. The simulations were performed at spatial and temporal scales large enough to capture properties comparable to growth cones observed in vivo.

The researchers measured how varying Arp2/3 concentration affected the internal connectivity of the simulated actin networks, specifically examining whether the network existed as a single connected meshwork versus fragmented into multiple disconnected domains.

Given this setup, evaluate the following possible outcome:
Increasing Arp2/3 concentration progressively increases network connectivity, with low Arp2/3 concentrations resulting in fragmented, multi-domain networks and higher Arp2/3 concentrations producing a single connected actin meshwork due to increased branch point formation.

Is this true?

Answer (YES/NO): NO